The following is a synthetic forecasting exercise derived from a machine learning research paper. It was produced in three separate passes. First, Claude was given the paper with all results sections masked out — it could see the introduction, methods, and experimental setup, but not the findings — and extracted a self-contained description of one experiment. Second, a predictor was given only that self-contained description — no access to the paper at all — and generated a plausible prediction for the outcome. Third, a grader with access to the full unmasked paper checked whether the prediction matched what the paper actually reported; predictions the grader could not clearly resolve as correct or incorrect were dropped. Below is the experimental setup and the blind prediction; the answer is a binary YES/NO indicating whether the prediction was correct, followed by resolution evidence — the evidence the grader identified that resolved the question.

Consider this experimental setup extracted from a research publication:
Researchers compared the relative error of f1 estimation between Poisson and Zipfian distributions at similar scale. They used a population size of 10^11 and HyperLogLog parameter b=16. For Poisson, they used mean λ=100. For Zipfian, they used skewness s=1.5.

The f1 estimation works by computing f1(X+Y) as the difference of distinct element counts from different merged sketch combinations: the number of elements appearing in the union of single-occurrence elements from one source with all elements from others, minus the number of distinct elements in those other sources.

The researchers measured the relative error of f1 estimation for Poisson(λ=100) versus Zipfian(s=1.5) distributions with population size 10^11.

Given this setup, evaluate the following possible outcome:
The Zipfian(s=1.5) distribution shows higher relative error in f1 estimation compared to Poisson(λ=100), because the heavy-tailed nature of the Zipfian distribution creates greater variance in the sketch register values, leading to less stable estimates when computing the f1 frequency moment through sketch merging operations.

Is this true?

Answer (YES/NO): NO